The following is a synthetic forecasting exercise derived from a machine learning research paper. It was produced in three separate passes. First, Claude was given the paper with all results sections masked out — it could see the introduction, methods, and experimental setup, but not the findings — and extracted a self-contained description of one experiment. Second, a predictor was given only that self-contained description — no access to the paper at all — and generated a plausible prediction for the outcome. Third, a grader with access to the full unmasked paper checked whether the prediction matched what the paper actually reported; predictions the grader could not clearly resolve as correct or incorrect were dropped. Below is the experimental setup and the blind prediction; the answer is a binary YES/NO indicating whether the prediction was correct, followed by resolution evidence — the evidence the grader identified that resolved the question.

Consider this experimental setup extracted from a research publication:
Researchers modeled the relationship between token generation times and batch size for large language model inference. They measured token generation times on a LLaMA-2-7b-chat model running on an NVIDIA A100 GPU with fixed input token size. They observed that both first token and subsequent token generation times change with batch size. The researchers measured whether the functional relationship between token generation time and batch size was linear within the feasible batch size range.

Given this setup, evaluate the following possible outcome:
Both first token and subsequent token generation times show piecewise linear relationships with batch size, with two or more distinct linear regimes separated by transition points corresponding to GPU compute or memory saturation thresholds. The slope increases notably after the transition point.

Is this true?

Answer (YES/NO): NO